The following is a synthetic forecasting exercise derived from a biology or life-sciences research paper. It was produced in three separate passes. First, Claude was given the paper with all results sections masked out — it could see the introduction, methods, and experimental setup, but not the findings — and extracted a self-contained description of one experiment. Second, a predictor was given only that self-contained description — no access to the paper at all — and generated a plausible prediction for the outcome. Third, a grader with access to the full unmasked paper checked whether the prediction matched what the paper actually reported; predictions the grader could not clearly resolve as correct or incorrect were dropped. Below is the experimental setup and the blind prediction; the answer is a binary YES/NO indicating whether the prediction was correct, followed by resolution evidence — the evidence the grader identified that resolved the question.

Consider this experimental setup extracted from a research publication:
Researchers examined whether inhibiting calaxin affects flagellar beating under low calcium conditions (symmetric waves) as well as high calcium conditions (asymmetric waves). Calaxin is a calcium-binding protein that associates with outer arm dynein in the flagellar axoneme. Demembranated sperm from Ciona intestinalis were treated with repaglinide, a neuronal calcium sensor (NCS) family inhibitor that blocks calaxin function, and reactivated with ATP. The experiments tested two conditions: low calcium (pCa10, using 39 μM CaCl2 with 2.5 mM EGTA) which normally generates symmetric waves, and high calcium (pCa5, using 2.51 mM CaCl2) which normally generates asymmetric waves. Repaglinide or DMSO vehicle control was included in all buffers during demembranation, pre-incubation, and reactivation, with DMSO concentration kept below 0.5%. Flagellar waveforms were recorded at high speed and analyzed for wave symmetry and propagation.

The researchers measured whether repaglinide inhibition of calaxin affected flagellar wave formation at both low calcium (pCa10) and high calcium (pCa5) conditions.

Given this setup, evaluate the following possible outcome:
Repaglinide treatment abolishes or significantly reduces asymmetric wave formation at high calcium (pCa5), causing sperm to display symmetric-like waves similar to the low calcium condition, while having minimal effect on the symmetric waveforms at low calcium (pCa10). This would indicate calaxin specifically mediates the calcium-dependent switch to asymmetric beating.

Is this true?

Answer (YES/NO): NO